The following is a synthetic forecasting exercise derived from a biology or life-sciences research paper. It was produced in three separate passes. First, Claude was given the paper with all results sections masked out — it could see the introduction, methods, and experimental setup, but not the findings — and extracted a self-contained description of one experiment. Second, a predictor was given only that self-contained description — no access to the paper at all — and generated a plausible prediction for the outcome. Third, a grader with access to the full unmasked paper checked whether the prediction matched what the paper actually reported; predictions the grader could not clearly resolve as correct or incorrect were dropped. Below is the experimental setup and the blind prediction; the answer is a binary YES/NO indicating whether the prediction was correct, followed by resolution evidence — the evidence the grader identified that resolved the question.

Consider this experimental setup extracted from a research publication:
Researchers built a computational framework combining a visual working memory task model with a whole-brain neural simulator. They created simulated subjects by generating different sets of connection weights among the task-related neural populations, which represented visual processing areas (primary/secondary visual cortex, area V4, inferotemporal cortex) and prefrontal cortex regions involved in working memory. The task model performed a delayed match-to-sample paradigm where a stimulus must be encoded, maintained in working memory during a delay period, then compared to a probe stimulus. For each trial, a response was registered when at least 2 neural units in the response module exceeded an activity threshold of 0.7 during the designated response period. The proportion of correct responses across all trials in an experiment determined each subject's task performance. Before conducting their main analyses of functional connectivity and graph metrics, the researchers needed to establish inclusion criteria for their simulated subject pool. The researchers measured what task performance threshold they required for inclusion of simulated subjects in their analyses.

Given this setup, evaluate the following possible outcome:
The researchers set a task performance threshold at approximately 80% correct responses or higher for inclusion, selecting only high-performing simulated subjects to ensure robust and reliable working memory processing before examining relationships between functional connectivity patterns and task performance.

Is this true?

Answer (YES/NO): NO